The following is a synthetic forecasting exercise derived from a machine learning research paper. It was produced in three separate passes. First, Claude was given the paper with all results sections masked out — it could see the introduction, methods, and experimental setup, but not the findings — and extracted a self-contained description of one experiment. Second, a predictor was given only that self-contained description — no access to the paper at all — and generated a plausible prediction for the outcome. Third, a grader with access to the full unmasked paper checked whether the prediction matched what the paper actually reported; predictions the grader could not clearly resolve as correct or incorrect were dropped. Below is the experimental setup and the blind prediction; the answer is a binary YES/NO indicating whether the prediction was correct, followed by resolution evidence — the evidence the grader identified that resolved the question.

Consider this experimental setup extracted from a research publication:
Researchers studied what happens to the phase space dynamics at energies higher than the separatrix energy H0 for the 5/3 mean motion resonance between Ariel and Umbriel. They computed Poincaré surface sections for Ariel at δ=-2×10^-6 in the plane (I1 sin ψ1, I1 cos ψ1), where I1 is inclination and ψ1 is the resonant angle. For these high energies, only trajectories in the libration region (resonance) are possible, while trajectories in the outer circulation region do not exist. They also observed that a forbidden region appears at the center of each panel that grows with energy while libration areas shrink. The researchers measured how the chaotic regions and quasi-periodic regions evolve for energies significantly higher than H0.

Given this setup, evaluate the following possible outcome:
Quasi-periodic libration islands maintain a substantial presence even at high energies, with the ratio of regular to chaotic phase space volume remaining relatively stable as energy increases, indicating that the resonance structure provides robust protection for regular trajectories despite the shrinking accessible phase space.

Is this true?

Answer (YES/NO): NO